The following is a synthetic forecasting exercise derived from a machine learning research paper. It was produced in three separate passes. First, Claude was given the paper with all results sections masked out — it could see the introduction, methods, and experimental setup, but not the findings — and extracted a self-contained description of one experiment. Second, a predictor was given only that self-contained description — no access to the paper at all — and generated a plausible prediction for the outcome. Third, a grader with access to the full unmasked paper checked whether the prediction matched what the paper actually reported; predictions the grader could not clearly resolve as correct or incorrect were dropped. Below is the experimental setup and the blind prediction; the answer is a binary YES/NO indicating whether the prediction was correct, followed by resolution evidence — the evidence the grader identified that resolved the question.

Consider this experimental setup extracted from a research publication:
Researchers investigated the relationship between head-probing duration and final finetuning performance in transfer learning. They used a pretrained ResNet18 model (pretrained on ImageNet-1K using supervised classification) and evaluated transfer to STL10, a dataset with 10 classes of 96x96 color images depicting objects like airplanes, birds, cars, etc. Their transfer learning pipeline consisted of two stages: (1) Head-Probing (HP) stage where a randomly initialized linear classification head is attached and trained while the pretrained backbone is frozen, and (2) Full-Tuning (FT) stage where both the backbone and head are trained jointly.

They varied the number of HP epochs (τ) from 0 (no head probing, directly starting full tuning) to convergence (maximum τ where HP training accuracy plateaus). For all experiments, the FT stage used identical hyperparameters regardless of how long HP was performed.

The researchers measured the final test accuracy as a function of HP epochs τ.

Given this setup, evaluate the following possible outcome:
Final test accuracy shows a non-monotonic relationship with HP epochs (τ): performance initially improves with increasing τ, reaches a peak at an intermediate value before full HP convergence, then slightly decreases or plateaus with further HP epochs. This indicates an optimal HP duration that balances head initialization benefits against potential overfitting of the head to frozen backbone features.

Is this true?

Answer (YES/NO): YES